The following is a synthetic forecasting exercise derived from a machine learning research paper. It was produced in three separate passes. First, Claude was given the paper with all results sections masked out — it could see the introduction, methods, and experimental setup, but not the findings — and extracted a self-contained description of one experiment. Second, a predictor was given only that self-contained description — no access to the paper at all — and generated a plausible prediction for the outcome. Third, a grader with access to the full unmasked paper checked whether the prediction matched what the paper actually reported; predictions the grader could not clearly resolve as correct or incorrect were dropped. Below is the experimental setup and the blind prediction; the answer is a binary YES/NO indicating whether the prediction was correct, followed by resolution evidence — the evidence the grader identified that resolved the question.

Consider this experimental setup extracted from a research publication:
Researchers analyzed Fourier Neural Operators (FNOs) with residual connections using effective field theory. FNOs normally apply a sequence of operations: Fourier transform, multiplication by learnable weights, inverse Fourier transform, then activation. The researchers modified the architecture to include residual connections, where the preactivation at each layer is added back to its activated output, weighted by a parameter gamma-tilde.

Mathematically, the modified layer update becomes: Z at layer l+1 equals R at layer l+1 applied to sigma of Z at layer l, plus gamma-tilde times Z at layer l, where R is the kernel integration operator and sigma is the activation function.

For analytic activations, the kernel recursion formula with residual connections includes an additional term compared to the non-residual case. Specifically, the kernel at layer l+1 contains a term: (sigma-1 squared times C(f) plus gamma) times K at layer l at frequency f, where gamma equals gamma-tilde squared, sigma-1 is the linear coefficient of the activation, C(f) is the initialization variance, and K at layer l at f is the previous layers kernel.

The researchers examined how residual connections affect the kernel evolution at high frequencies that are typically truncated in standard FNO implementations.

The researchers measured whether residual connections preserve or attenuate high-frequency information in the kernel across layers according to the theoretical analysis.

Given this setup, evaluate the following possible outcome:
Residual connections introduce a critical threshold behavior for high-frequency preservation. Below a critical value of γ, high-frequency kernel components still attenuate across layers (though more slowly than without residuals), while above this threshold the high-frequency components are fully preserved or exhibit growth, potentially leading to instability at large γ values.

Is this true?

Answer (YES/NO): NO